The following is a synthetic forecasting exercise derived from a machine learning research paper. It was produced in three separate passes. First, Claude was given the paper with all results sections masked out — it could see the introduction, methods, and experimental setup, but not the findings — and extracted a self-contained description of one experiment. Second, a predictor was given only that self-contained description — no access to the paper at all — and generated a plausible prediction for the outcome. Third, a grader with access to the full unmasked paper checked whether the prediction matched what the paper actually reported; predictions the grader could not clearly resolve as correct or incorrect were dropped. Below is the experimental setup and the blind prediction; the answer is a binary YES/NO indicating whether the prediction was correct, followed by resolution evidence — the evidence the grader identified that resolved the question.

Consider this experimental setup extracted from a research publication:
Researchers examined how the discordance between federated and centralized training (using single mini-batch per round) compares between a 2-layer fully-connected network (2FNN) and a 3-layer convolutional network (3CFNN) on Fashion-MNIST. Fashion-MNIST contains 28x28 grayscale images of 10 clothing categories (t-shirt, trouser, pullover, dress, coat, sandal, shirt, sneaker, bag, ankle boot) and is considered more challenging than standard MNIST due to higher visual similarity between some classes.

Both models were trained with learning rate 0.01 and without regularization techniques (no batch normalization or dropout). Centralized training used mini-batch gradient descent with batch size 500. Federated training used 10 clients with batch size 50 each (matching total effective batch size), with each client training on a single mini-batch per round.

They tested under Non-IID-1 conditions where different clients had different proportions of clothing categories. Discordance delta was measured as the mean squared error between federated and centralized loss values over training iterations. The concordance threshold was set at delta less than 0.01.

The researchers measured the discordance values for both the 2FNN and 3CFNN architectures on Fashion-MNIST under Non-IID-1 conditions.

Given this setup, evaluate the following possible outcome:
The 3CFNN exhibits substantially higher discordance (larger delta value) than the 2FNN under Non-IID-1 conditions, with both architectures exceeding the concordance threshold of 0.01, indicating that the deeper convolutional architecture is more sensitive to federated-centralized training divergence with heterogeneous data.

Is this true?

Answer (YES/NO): NO